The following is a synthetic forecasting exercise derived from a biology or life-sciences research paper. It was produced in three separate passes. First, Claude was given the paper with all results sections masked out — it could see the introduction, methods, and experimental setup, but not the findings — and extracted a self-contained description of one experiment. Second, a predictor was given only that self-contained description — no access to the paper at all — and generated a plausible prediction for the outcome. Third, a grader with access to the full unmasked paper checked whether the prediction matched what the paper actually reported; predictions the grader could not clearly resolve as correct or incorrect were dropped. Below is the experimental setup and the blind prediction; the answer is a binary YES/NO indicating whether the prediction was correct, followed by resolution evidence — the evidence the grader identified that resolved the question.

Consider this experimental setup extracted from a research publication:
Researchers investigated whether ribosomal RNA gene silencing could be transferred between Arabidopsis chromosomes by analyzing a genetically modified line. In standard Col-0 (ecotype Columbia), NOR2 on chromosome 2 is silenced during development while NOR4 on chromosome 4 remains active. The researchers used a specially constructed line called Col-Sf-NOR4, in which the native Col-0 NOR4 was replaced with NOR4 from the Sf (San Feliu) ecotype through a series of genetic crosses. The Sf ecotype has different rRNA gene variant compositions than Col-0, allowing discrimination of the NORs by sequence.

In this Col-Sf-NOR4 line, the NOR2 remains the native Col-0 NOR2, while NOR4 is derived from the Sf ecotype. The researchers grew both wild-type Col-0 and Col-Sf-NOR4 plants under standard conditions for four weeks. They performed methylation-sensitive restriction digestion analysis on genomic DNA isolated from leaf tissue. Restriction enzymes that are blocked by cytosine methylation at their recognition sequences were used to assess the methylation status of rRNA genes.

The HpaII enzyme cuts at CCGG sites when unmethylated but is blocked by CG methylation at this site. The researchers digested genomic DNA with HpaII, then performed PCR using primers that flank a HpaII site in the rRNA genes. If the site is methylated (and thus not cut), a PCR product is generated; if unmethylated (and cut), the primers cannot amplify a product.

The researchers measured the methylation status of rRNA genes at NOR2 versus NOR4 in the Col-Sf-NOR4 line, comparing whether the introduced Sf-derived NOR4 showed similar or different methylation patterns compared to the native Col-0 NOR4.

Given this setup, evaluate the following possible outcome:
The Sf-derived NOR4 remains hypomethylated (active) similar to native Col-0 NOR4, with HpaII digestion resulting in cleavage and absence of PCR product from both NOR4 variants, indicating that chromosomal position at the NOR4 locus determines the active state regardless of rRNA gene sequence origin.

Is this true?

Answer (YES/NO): YES